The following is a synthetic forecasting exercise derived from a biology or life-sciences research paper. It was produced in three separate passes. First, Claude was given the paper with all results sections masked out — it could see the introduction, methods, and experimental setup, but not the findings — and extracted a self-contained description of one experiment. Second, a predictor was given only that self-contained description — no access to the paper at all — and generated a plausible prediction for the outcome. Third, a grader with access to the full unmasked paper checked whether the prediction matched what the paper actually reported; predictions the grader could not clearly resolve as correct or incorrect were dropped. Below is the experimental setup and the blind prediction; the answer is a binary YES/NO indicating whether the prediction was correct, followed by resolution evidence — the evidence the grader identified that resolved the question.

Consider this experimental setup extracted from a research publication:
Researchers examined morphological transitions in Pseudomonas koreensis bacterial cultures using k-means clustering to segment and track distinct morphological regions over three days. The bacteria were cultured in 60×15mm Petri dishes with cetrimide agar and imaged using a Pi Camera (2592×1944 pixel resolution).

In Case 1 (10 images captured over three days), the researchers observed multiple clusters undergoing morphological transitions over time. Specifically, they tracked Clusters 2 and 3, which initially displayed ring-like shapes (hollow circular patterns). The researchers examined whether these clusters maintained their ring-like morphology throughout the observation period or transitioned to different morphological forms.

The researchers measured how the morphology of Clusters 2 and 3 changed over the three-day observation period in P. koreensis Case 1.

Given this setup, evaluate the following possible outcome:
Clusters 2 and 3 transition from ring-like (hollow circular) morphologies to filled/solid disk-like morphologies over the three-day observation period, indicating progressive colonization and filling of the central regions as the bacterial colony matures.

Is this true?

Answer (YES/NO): NO